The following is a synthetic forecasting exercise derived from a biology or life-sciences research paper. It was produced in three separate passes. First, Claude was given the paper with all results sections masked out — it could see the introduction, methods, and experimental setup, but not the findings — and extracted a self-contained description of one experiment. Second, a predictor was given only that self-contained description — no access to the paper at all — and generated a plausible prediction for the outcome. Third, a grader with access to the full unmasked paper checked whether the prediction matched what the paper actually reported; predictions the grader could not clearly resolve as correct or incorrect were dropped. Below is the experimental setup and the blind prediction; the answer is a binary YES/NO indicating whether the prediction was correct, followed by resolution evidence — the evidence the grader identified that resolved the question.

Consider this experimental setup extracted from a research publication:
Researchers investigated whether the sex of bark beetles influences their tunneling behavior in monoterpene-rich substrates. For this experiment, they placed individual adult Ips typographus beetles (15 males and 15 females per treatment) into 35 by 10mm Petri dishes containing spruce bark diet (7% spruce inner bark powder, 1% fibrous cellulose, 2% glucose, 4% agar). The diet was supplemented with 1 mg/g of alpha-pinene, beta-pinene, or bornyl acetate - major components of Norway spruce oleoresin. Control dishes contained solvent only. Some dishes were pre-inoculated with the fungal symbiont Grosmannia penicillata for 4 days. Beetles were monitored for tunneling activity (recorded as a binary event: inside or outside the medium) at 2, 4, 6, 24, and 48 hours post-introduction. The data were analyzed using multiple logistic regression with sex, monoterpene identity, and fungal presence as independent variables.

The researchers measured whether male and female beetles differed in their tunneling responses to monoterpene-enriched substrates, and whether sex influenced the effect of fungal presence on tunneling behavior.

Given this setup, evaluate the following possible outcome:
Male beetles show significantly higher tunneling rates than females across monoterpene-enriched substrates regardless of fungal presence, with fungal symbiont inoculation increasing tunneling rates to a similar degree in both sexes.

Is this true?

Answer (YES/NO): NO